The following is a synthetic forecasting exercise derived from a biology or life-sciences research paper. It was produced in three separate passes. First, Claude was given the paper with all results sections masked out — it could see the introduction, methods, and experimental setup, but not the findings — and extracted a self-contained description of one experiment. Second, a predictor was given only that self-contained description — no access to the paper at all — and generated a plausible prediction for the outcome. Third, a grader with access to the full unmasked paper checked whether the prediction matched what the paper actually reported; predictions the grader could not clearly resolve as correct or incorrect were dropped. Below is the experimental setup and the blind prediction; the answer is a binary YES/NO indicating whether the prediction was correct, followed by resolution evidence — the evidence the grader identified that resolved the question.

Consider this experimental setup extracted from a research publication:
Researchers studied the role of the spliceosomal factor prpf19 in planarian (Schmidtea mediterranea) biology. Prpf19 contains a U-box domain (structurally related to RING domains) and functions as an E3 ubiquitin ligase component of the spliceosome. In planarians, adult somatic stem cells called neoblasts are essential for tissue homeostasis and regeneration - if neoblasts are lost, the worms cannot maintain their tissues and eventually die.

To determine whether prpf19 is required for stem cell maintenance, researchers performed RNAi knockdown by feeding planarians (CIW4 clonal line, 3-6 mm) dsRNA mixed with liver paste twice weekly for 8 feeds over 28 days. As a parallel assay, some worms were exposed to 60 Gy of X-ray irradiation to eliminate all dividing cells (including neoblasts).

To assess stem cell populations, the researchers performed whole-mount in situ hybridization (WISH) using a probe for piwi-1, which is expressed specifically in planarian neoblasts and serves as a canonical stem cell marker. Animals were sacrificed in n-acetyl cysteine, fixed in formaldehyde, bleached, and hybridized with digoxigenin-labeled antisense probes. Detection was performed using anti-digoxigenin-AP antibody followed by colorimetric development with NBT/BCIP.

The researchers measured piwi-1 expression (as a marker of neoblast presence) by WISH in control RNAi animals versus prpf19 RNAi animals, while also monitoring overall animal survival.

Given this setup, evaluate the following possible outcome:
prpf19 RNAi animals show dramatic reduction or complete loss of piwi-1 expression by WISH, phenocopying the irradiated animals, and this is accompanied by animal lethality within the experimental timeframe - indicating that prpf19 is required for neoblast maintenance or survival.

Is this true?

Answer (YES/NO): NO